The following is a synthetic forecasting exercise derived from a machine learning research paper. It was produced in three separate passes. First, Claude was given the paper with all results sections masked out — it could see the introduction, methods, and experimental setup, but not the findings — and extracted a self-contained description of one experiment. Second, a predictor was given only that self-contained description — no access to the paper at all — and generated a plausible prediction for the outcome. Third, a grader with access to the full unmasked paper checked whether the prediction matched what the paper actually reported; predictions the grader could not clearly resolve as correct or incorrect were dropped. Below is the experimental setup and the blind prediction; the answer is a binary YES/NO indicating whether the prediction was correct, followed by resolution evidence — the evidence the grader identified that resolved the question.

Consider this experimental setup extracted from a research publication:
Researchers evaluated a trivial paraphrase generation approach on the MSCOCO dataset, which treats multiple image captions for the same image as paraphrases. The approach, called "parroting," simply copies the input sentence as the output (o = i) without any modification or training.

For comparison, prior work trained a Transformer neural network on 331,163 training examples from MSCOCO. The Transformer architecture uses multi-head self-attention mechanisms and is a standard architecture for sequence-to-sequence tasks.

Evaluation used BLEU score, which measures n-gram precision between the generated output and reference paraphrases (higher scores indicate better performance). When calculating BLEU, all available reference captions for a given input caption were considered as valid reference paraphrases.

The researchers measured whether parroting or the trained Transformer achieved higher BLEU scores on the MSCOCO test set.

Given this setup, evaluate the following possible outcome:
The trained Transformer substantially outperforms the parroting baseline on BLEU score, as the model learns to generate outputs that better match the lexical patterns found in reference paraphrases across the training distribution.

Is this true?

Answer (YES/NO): YES